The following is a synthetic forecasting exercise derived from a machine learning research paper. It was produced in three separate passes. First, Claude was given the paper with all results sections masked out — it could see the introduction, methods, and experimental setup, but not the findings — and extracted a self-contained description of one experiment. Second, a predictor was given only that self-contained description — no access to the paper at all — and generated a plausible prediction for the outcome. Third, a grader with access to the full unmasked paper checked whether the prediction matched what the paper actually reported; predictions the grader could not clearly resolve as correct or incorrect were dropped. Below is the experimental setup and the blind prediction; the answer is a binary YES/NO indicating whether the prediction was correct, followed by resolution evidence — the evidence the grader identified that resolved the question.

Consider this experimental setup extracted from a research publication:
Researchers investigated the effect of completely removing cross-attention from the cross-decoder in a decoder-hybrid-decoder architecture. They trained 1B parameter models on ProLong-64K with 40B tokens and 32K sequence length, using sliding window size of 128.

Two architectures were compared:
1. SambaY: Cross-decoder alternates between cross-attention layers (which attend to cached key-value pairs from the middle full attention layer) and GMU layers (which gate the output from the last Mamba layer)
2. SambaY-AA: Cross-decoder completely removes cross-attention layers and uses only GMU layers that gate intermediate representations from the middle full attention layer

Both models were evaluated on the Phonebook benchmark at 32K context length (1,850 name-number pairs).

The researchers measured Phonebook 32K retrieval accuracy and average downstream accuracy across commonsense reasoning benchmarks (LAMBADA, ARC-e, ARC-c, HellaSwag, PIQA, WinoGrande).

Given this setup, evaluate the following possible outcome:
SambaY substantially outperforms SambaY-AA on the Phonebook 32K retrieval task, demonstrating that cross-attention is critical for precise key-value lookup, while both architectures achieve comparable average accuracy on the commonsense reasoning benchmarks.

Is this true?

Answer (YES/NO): YES